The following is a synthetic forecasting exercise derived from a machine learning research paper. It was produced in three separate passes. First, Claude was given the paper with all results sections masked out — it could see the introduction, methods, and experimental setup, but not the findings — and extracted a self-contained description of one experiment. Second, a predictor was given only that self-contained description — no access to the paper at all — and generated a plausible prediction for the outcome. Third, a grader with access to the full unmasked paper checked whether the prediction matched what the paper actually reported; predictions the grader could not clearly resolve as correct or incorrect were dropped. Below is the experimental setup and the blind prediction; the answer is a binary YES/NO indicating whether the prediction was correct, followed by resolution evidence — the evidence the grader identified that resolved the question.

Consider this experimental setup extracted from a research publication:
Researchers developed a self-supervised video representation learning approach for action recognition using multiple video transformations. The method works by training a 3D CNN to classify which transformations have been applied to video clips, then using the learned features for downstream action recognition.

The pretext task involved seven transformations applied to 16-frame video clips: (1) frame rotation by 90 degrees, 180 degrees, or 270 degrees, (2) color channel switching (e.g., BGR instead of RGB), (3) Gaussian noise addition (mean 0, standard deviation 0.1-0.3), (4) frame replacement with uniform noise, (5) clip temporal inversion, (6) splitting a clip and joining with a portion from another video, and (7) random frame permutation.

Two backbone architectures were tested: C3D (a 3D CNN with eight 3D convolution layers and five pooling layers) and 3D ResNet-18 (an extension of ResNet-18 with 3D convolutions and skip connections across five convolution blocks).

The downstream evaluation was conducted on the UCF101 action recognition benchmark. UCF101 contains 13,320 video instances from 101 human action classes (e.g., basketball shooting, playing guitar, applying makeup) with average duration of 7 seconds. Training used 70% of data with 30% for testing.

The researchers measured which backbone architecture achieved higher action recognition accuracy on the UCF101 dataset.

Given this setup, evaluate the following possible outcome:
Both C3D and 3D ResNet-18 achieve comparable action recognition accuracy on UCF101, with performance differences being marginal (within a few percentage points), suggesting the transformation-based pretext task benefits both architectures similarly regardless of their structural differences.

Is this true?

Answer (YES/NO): YES